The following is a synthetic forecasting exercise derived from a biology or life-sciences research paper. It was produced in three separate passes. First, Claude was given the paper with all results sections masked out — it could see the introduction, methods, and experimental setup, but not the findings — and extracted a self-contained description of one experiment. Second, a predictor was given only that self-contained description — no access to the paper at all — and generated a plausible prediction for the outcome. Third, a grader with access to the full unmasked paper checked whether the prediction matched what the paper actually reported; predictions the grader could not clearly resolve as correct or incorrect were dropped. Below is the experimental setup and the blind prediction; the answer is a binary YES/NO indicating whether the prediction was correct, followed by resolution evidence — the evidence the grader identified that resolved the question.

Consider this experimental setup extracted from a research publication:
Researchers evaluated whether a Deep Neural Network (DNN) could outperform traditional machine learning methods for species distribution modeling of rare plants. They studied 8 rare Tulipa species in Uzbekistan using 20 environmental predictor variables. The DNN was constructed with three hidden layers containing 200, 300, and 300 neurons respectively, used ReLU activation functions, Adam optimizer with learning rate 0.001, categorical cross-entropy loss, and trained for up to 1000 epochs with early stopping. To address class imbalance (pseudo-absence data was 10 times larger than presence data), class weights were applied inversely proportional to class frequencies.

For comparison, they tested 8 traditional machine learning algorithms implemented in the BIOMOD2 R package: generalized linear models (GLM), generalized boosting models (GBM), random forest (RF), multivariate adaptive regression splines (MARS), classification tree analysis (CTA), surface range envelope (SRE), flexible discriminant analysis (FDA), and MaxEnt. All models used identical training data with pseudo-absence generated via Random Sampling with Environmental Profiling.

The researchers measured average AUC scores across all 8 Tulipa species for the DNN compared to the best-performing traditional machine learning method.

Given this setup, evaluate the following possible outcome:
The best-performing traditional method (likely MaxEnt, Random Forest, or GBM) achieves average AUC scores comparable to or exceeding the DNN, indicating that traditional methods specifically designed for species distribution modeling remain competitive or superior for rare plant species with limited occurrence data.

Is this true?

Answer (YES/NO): YES